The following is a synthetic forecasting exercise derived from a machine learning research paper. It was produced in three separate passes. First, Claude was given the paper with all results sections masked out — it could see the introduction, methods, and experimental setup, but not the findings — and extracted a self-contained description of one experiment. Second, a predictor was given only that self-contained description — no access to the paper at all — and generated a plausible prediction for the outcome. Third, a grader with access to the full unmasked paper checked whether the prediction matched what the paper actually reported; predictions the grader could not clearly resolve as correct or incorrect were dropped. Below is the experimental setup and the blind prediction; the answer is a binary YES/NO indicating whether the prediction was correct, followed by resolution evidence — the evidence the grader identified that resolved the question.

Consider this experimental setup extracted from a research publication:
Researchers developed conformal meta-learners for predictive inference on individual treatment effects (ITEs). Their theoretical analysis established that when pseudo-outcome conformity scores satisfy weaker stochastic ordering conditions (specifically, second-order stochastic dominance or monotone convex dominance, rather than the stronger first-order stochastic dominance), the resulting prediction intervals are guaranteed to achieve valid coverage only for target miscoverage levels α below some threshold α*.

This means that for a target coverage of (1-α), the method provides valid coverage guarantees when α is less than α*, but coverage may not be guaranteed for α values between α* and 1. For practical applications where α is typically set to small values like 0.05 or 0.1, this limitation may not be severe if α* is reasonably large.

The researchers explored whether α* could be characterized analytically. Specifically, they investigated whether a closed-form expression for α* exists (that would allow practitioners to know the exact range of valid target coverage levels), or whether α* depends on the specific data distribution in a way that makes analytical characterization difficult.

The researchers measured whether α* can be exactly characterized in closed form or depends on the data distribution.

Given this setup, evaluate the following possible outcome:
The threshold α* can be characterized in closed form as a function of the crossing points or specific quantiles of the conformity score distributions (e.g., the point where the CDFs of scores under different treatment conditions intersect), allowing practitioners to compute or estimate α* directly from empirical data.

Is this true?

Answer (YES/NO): NO